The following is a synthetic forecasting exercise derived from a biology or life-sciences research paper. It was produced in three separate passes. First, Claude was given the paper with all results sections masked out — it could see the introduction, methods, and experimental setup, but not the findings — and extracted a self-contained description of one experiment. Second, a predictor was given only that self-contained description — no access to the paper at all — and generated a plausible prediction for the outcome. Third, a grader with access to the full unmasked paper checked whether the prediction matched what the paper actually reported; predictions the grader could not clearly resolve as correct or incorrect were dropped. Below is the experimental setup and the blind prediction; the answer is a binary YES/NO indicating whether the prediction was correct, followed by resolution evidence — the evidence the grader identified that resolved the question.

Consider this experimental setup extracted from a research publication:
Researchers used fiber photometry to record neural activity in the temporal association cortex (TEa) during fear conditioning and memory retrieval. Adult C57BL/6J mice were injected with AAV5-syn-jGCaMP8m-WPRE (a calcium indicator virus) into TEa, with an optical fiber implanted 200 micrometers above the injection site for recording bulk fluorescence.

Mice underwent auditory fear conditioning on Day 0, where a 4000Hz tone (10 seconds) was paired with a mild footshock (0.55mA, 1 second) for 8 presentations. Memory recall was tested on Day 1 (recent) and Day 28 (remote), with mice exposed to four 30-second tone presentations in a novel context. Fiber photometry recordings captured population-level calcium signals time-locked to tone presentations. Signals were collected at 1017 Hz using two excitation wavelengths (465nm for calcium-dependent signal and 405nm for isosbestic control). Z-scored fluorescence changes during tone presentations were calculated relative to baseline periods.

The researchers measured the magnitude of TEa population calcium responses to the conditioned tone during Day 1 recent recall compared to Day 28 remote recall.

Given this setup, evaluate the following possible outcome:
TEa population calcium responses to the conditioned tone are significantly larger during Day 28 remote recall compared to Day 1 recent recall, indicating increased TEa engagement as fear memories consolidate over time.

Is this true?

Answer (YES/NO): YES